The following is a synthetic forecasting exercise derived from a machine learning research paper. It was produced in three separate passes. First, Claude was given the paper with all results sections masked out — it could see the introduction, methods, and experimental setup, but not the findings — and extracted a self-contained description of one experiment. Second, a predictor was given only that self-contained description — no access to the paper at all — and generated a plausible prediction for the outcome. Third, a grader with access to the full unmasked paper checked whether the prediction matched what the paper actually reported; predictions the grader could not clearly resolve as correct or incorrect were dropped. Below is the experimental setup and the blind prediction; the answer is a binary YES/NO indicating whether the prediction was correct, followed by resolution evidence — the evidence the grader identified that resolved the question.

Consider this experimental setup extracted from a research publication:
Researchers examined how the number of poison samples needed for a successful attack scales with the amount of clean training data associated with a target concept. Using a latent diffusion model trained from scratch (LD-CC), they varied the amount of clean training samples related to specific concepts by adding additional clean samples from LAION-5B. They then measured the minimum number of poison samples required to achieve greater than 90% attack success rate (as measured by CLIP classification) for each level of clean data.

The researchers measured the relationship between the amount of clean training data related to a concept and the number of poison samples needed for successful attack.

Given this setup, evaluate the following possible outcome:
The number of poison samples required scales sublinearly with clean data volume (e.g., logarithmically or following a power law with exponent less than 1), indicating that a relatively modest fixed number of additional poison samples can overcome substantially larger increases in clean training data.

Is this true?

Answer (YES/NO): NO